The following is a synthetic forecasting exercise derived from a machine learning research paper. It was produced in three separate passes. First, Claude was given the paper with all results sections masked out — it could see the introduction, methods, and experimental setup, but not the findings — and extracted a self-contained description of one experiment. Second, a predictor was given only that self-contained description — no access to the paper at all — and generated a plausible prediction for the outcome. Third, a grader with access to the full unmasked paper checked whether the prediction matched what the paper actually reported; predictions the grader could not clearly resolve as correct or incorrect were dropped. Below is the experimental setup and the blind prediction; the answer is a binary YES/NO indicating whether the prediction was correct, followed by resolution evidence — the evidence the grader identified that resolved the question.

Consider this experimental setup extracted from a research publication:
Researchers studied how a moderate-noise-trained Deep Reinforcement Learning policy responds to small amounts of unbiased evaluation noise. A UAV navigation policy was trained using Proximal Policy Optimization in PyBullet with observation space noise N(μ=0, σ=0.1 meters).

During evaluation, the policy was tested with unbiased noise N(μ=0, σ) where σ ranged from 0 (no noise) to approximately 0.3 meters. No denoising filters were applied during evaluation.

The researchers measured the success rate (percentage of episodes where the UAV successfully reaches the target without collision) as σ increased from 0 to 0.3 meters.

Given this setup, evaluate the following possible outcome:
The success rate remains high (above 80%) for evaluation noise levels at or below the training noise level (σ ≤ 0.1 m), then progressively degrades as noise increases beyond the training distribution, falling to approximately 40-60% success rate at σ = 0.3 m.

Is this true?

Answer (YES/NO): NO